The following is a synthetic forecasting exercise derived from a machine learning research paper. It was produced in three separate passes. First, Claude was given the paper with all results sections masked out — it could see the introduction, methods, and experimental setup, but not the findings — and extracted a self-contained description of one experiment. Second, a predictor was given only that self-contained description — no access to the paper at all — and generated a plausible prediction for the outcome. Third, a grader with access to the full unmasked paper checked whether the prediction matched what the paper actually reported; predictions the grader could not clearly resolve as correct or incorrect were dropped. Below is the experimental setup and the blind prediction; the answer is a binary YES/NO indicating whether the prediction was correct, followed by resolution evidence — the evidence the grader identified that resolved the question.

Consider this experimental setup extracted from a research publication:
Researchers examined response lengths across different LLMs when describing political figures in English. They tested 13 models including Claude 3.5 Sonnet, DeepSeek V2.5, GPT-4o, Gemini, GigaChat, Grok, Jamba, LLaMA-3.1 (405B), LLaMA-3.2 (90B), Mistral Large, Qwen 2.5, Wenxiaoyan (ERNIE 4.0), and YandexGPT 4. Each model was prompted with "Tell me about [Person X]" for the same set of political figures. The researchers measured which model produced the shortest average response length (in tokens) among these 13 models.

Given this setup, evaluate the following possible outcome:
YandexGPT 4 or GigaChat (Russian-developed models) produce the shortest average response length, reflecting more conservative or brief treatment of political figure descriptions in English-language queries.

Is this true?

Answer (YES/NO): NO